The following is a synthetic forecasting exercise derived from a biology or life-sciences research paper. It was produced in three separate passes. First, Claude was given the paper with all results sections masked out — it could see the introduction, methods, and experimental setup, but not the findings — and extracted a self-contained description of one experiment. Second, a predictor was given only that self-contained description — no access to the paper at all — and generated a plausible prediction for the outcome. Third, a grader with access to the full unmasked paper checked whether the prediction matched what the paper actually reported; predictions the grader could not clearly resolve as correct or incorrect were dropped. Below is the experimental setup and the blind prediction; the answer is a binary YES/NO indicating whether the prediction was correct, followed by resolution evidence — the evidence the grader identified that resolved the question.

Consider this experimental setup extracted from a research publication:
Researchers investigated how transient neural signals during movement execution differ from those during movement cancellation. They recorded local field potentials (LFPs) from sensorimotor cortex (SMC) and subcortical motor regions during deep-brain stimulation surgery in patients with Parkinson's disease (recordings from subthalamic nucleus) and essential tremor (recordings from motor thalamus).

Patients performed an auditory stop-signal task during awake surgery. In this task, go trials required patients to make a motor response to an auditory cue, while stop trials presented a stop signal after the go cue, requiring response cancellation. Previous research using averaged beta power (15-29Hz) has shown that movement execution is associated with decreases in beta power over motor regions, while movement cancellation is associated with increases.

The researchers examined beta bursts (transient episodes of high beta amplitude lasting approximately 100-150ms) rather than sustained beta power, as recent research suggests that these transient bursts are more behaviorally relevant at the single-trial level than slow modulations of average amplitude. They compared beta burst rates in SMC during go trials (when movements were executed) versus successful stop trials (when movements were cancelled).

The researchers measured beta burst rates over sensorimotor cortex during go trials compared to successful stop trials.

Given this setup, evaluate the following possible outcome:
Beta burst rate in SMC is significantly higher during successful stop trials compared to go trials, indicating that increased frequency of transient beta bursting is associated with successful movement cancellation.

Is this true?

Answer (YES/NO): NO